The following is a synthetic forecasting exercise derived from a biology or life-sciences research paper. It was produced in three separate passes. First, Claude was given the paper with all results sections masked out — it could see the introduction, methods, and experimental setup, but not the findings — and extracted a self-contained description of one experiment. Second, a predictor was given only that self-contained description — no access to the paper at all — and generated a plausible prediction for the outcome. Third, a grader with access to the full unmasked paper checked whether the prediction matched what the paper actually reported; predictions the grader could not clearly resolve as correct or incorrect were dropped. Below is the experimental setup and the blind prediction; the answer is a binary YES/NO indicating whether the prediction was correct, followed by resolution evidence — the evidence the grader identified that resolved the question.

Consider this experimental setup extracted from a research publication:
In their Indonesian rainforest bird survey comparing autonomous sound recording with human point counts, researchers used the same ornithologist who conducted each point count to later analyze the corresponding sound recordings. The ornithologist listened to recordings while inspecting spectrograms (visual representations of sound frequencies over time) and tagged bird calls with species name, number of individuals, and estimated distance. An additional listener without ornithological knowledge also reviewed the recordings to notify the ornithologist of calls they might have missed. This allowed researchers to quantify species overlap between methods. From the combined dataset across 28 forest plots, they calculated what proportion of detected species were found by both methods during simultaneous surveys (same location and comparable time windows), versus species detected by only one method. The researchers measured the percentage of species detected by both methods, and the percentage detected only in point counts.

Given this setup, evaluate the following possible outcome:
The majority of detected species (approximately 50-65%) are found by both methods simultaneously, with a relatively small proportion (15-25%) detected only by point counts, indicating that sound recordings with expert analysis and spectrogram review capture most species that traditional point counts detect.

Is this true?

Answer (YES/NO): NO